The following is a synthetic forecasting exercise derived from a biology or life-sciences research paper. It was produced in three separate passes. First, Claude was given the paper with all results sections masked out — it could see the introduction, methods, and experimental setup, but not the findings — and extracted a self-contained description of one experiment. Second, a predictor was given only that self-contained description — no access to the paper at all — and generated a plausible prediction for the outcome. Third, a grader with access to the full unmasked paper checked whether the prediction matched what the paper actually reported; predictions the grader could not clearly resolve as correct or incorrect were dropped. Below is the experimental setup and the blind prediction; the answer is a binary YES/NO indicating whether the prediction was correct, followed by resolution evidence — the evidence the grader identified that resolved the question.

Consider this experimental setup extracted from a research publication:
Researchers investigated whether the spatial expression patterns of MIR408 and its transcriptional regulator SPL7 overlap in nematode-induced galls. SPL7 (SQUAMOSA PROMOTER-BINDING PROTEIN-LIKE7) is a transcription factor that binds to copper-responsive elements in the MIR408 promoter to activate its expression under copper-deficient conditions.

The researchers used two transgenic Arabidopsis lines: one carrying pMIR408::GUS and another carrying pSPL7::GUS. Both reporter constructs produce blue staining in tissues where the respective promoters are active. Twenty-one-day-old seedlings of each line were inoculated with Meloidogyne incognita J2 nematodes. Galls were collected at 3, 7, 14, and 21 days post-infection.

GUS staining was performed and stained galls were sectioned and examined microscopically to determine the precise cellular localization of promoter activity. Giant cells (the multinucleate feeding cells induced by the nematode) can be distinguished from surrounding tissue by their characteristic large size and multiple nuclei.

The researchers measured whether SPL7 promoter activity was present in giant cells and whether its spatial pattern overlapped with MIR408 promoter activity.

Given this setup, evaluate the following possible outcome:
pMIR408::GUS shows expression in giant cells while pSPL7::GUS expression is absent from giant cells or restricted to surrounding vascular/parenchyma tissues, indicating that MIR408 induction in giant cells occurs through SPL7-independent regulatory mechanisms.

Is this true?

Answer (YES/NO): NO